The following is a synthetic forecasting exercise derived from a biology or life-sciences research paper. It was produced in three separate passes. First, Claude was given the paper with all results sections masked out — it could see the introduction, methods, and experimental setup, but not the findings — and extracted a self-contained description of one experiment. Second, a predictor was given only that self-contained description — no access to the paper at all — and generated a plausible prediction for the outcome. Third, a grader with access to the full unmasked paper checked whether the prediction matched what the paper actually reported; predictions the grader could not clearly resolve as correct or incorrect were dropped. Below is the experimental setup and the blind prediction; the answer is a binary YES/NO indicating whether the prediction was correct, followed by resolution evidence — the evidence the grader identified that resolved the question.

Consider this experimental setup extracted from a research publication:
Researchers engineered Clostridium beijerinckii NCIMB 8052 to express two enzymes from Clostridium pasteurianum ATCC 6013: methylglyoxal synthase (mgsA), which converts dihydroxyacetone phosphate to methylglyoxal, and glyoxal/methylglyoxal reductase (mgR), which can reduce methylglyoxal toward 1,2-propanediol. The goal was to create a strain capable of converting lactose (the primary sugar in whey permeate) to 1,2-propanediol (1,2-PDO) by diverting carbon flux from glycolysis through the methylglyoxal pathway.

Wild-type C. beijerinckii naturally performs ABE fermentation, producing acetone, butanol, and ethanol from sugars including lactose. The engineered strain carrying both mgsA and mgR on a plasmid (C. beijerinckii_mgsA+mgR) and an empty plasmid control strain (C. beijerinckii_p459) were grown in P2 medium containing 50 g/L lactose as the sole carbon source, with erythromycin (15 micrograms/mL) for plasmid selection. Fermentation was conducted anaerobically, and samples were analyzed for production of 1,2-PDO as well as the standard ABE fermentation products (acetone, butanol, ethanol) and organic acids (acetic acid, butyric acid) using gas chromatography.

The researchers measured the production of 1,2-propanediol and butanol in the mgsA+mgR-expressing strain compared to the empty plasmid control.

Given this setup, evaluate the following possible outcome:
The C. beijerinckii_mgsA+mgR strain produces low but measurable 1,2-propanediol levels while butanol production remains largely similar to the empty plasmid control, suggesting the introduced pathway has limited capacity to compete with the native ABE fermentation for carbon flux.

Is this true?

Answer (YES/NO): NO